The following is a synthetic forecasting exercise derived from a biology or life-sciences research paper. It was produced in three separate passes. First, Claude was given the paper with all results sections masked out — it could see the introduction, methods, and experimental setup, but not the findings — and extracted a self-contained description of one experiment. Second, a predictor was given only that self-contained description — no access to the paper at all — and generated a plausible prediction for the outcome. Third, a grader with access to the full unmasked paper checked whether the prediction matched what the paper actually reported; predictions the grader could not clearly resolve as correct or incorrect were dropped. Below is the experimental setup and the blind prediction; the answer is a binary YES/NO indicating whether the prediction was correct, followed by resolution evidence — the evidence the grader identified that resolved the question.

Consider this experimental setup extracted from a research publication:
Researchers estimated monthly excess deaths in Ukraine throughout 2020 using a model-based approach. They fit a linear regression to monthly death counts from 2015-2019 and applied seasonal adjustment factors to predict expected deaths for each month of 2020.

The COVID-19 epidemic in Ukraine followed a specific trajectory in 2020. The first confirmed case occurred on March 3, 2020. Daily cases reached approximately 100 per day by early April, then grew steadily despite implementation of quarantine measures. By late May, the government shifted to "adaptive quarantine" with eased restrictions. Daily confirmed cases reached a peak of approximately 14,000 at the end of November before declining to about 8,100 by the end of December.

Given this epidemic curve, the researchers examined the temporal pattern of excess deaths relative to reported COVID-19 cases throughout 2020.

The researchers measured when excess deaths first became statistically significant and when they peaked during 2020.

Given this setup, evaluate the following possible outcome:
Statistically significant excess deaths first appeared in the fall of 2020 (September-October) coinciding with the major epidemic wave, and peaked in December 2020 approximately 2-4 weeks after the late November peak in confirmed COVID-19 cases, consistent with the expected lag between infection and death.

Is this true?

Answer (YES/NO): NO